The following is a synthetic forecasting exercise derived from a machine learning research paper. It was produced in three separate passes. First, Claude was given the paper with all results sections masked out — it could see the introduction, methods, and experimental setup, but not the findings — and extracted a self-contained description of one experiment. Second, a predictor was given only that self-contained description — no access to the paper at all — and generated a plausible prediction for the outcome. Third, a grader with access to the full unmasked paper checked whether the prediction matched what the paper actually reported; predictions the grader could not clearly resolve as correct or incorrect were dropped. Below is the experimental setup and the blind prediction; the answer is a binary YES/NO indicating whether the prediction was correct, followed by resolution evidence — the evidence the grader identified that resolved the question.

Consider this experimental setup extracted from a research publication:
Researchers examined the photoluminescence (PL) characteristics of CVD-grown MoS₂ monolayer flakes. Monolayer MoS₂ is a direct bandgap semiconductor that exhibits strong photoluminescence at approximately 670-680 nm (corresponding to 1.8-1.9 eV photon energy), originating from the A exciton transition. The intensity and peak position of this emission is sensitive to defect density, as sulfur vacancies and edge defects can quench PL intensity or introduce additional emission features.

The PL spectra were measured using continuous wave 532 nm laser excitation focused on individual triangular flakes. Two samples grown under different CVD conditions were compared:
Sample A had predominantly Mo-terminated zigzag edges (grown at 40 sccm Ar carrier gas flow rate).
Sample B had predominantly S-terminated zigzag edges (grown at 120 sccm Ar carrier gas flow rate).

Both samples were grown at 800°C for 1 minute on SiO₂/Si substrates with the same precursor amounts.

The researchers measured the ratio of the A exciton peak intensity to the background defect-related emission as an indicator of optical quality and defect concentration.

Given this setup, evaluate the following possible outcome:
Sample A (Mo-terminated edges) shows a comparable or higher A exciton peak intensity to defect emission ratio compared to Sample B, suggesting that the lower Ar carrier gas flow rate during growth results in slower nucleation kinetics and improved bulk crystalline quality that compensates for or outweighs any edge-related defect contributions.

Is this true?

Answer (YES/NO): NO